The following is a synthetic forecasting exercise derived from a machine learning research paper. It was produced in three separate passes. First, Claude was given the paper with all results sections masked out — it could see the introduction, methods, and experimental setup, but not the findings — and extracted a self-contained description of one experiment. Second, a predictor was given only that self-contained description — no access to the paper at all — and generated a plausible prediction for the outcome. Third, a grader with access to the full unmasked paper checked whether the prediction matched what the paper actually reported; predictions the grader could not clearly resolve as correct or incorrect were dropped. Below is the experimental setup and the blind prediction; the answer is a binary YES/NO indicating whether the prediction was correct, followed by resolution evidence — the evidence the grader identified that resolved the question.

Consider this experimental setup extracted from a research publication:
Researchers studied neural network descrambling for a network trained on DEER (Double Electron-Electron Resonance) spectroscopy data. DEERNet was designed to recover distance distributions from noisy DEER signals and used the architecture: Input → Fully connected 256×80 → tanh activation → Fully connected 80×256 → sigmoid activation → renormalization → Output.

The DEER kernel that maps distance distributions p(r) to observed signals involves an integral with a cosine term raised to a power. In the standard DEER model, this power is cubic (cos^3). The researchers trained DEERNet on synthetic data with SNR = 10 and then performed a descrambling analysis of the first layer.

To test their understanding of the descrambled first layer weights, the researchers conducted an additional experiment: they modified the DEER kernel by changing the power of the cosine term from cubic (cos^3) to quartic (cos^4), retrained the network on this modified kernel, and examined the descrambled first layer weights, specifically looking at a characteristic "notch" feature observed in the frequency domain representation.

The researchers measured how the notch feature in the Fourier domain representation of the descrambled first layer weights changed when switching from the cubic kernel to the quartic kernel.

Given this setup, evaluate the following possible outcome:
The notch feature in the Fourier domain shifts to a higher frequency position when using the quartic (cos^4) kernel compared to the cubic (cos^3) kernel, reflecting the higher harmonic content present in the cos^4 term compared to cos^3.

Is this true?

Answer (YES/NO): NO